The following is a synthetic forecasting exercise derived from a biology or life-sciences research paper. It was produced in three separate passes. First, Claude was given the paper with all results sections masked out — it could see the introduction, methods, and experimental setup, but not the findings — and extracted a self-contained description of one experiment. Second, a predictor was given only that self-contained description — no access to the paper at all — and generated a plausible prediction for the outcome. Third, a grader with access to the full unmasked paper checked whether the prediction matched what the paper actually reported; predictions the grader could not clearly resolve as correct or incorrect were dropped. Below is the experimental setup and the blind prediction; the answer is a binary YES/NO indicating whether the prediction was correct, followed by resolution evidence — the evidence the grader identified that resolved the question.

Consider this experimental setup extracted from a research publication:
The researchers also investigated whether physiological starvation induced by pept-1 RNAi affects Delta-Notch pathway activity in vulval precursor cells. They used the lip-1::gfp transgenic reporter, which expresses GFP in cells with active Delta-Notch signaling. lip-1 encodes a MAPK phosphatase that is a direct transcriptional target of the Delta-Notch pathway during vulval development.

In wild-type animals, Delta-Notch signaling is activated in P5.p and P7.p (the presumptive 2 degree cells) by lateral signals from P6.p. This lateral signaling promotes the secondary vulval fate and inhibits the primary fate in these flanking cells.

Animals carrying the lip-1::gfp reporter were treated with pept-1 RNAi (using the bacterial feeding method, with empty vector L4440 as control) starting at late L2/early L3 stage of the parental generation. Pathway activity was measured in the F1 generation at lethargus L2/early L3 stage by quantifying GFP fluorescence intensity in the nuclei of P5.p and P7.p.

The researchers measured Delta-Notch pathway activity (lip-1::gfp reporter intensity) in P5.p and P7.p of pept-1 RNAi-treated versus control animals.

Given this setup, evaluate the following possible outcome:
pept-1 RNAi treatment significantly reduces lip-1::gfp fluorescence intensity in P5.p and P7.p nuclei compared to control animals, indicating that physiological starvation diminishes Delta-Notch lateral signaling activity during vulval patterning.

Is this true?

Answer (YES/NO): NO